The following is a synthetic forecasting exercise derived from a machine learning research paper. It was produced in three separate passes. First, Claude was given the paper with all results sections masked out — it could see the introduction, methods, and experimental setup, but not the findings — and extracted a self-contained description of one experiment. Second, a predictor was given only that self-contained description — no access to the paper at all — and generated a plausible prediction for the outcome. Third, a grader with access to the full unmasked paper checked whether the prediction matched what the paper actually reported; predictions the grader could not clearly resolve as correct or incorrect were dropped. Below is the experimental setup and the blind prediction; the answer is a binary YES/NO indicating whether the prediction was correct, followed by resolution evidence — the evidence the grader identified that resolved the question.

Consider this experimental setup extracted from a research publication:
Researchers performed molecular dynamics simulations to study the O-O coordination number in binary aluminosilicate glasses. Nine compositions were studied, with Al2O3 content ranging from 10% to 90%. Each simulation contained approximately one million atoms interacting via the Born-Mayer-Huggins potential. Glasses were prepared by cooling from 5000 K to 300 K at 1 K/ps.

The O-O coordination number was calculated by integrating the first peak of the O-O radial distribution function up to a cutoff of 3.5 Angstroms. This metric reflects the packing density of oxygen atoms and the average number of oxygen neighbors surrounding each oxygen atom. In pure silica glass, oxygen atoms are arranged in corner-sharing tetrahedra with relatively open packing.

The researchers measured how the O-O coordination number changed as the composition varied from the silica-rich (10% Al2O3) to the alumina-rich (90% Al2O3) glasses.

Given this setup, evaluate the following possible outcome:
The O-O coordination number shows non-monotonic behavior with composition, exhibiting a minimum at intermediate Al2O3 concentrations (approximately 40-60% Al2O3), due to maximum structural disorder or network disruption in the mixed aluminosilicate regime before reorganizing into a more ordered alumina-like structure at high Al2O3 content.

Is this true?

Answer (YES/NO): NO